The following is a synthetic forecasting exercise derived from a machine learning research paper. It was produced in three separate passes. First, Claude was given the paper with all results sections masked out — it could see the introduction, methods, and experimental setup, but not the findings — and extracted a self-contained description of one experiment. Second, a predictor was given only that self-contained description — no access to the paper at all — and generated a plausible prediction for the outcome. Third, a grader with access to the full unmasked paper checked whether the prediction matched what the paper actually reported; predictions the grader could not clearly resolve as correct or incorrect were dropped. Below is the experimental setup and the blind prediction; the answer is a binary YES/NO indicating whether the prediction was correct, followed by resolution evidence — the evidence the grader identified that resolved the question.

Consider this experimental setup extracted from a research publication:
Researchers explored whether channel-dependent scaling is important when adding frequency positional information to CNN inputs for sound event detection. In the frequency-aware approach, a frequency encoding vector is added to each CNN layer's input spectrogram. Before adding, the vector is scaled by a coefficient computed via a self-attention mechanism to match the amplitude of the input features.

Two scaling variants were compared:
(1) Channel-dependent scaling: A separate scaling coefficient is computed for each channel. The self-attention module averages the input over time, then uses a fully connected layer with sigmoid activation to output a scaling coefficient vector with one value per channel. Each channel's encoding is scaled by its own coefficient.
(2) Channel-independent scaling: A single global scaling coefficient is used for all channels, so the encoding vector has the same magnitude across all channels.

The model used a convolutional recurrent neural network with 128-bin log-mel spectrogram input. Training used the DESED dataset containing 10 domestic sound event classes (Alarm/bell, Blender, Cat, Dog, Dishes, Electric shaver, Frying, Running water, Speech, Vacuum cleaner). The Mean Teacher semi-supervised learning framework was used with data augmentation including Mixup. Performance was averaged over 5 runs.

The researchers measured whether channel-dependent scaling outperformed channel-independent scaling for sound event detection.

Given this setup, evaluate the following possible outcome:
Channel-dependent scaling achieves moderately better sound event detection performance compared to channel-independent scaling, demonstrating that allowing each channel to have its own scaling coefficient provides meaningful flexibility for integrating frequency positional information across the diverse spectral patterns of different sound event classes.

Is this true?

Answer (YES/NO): YES